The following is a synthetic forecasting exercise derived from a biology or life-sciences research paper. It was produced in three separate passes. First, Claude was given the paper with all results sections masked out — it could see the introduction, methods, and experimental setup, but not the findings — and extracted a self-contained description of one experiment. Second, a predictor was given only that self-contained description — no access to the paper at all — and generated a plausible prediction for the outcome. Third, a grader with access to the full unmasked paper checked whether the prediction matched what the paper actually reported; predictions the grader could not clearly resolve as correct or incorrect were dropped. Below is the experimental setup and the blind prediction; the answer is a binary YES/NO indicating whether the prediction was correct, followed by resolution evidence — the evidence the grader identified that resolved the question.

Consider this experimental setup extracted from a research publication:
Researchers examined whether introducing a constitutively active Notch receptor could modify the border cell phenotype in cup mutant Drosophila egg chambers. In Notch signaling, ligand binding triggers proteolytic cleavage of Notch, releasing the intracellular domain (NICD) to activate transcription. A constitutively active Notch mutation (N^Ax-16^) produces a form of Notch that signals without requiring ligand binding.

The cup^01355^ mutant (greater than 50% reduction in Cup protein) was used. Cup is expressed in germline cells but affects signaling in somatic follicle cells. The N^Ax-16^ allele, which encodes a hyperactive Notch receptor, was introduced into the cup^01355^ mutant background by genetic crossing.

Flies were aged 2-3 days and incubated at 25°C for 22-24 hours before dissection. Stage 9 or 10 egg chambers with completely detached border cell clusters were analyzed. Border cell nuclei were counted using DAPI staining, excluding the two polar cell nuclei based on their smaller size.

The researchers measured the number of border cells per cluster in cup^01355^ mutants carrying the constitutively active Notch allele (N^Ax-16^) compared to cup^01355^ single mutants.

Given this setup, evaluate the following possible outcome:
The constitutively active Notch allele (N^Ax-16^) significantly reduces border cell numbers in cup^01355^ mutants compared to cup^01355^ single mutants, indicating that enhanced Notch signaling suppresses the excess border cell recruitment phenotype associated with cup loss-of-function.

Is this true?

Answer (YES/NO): YES